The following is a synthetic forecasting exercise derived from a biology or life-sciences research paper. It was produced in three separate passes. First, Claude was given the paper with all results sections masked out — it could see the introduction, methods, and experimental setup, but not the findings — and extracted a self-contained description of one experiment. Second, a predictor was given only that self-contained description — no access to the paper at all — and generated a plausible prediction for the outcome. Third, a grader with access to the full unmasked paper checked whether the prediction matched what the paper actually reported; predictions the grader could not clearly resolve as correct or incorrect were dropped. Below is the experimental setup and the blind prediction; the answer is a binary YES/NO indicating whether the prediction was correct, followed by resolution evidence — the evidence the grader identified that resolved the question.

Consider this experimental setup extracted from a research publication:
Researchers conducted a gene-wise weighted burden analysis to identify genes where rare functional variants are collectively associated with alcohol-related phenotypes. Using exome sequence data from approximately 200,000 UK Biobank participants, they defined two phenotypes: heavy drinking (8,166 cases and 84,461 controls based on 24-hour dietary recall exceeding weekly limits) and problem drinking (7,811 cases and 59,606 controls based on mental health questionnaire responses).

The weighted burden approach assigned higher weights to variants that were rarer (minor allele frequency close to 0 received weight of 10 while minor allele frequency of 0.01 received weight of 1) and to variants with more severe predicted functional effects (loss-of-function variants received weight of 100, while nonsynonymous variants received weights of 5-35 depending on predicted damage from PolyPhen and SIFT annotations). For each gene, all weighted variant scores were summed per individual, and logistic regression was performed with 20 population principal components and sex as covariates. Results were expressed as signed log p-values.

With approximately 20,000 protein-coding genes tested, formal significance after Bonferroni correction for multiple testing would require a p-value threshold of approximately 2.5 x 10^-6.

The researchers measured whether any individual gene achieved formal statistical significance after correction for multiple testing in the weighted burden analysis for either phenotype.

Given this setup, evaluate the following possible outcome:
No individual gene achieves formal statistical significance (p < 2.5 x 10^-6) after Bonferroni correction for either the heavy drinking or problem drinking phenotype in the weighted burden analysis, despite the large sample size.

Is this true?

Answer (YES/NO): YES